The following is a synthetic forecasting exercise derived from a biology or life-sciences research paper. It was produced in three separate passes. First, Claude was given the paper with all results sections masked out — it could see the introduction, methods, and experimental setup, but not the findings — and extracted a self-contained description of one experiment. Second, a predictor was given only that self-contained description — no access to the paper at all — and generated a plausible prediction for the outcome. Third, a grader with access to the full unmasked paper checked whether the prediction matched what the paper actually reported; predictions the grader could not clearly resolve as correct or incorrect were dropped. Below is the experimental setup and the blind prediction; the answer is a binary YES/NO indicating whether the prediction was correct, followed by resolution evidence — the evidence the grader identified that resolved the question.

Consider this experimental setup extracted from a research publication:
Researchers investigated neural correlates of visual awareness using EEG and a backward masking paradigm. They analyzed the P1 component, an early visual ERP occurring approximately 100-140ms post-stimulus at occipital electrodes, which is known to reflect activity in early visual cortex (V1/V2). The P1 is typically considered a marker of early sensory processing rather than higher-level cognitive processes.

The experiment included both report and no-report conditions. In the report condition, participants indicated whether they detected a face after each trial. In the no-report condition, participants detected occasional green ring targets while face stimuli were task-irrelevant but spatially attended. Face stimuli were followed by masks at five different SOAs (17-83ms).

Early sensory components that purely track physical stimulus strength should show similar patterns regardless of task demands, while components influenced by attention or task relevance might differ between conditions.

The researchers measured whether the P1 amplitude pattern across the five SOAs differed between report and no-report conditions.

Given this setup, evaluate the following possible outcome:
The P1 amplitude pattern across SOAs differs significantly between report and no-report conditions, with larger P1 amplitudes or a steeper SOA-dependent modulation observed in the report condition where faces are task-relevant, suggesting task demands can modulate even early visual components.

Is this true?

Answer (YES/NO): NO